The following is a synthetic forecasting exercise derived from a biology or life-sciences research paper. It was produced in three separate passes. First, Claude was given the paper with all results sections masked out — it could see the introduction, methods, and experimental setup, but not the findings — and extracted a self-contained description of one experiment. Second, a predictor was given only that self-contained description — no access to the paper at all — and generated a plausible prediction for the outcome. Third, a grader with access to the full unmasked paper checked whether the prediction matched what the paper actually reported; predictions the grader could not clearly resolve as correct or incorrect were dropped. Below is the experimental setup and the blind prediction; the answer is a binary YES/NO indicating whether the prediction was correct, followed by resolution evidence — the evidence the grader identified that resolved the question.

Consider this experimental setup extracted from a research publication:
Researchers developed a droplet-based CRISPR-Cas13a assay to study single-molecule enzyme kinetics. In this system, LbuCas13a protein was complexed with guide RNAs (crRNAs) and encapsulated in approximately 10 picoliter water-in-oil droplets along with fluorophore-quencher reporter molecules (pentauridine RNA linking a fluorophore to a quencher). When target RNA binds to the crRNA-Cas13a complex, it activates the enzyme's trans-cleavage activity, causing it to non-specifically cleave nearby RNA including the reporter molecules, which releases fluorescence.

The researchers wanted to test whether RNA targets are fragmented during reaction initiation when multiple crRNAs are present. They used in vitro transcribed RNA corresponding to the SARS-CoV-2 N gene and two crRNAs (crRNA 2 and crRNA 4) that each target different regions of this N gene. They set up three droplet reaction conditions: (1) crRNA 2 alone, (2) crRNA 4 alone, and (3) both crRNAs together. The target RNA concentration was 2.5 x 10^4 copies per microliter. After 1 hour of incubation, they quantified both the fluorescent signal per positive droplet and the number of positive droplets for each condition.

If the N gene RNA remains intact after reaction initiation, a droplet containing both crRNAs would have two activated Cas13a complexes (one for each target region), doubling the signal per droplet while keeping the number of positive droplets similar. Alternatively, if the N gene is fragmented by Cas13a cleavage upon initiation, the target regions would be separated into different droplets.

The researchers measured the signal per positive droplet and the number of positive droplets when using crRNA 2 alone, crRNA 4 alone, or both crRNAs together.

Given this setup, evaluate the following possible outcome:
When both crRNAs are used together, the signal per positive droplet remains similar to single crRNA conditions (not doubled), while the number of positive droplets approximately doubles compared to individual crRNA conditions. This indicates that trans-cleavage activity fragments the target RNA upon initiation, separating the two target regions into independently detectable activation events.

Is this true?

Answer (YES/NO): YES